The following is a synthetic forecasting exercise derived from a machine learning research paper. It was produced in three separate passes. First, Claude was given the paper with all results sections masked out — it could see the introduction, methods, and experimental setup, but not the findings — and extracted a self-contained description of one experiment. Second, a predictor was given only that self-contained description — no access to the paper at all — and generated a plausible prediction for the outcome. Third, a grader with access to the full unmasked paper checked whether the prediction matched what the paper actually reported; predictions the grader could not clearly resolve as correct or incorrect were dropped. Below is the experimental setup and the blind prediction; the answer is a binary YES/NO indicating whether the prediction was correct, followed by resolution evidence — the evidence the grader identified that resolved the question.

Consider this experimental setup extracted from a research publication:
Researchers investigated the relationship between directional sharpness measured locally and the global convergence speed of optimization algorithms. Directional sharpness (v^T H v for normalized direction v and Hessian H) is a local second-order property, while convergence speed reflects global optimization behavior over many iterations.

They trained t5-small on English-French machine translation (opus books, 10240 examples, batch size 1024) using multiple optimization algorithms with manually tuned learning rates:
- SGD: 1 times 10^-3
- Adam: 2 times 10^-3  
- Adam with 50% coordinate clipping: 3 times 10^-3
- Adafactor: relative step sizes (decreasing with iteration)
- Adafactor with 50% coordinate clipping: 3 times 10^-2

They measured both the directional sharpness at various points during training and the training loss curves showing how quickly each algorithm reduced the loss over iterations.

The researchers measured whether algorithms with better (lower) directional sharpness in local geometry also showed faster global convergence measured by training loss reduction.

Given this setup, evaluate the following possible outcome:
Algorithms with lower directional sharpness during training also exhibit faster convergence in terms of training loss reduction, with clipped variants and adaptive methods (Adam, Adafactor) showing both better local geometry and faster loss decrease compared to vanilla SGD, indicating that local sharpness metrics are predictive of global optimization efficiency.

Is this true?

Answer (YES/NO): YES